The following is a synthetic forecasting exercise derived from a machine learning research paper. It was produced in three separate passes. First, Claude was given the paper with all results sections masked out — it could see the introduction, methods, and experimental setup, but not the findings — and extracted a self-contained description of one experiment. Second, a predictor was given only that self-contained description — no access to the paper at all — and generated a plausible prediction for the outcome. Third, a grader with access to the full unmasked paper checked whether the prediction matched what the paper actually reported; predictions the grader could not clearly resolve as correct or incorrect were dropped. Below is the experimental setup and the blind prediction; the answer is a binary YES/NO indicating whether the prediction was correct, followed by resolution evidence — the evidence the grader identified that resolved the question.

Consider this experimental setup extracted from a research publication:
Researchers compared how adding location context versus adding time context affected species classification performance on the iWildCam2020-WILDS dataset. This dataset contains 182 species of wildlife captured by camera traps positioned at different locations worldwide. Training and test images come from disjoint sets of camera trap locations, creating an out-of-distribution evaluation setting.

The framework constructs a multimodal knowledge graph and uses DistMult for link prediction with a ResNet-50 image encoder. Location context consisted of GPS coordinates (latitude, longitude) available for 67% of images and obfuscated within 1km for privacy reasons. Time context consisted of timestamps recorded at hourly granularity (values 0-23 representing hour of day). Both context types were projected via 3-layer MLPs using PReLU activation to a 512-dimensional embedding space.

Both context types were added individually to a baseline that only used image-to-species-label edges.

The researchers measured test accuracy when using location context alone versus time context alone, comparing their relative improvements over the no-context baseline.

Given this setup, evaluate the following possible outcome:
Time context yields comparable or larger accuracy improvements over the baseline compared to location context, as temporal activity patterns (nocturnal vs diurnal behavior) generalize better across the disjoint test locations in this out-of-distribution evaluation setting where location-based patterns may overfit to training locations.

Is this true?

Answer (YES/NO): NO